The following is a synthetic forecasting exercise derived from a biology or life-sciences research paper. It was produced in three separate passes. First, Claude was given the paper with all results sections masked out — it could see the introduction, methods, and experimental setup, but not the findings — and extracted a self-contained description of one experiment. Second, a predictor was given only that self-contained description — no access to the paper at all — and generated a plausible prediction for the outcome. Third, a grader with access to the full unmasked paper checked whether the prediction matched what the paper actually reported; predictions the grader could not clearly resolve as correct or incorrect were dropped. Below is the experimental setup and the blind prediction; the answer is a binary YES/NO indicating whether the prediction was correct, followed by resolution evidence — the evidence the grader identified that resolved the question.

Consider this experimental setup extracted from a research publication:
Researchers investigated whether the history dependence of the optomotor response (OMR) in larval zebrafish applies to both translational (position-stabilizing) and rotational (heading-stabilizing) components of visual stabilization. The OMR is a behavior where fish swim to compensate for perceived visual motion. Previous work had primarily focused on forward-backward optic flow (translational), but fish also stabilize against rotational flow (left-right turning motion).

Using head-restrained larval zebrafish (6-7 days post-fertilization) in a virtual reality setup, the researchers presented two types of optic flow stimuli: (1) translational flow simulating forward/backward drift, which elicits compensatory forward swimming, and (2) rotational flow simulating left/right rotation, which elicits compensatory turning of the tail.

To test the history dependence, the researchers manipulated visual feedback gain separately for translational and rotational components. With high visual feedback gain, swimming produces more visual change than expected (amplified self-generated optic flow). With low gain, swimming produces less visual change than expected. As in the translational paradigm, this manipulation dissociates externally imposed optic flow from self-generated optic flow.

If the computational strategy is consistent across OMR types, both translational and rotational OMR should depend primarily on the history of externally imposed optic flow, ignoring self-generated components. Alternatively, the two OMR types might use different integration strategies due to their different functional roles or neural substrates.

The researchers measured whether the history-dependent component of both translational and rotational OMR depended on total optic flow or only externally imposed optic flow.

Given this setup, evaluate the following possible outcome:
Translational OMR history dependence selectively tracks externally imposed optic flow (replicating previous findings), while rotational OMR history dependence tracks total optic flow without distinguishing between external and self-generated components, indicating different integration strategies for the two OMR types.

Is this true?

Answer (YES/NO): NO